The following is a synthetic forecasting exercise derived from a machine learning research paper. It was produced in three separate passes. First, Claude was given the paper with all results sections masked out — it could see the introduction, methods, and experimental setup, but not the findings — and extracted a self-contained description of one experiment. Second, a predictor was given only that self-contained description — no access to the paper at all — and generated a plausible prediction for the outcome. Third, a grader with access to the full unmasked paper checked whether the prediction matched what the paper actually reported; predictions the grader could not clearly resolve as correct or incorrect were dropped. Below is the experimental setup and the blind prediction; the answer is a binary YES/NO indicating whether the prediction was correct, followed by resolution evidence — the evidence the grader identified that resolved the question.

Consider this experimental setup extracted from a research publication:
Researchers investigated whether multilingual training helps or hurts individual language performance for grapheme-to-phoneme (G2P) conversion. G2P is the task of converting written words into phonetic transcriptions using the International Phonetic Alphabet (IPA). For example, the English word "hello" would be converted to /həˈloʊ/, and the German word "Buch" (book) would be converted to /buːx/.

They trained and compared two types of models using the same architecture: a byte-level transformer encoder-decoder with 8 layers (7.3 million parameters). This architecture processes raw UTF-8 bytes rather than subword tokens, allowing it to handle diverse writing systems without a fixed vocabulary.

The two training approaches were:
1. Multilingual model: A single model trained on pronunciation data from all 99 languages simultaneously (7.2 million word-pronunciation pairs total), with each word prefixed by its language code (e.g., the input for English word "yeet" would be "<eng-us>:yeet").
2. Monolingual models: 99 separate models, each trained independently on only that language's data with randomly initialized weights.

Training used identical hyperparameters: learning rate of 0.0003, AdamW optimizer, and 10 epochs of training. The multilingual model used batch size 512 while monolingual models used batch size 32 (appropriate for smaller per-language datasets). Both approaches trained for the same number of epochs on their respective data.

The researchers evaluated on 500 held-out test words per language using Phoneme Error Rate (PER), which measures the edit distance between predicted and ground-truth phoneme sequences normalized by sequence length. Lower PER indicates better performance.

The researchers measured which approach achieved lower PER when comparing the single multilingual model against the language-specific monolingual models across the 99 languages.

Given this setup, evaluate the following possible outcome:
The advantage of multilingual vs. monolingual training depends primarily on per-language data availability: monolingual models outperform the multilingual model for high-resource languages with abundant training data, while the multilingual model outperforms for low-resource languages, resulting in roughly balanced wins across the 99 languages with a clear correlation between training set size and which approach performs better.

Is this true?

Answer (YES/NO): NO